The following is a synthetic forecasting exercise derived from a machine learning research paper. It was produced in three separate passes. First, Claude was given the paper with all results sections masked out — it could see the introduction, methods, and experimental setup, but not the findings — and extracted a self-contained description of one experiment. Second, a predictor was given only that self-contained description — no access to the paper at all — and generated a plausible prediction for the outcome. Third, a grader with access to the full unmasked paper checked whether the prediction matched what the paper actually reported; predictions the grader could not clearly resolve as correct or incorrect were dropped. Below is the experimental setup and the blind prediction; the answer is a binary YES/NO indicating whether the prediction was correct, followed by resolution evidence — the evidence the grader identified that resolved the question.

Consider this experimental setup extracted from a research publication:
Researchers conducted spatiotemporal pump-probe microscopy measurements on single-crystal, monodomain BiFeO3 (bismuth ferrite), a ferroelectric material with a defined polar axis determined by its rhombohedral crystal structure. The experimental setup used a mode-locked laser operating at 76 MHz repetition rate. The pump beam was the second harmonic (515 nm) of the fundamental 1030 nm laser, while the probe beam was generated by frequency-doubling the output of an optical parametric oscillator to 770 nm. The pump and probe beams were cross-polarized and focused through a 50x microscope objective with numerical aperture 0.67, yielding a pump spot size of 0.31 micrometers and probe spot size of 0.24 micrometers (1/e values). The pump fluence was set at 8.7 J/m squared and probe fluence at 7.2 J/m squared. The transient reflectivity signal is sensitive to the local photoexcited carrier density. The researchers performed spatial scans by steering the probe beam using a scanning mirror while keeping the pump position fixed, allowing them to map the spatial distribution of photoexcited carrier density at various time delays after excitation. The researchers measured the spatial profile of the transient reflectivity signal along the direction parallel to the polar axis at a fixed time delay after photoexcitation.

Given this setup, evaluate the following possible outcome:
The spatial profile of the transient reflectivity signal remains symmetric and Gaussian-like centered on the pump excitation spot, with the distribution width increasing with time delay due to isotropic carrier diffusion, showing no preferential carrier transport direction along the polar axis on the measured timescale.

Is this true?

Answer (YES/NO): NO